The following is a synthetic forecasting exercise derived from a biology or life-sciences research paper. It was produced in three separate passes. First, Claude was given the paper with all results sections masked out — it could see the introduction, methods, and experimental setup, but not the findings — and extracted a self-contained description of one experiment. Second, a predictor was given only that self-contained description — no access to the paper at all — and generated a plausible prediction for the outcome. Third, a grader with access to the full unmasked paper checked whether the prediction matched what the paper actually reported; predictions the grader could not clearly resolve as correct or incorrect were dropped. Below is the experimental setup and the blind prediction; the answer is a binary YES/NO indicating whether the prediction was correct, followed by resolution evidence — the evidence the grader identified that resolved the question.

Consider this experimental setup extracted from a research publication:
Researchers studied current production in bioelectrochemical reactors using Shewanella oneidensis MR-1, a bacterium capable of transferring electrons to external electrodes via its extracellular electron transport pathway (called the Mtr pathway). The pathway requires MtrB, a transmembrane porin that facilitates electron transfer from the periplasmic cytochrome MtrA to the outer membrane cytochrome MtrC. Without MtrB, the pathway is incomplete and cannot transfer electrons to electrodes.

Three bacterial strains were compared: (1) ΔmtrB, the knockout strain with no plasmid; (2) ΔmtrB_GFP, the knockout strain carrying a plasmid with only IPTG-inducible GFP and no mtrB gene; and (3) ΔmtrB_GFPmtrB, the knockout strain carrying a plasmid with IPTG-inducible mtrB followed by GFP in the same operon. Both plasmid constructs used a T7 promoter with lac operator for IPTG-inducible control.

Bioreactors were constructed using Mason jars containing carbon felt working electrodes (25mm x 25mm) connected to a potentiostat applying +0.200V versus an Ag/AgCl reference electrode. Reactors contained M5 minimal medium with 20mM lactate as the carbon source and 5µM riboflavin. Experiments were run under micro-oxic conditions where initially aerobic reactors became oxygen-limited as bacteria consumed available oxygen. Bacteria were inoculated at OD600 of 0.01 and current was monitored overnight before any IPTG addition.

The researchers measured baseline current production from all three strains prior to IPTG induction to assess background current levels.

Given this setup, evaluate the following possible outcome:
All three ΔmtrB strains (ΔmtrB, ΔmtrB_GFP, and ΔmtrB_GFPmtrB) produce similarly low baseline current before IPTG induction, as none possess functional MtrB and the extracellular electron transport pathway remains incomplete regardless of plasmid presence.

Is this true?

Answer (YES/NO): NO